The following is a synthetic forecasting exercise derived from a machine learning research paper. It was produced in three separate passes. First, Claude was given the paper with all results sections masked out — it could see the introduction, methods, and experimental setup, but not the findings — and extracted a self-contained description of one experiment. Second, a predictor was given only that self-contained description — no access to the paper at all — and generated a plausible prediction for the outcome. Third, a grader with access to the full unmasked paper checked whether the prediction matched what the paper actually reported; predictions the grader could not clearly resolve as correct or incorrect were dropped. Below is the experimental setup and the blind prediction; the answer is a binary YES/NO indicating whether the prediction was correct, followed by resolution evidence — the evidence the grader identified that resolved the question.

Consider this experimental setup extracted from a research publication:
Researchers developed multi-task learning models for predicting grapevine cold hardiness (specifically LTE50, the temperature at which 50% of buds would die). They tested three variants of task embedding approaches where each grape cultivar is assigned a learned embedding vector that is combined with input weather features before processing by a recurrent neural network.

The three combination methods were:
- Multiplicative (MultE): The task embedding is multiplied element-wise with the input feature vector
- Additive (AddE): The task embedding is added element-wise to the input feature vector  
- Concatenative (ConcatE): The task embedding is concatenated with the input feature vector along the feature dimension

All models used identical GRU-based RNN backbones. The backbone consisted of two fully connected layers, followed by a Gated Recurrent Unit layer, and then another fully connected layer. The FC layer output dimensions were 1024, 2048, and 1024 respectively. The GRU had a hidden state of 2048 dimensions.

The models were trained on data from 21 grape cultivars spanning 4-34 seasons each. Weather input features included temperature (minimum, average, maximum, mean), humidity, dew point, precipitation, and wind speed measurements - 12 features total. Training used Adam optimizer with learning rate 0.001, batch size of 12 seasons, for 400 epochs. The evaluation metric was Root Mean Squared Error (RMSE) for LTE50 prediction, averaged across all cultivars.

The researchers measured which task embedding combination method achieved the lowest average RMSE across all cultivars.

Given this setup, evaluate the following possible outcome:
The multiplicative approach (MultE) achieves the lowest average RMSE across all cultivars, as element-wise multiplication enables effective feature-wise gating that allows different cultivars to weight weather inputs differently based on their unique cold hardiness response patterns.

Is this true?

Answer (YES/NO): NO